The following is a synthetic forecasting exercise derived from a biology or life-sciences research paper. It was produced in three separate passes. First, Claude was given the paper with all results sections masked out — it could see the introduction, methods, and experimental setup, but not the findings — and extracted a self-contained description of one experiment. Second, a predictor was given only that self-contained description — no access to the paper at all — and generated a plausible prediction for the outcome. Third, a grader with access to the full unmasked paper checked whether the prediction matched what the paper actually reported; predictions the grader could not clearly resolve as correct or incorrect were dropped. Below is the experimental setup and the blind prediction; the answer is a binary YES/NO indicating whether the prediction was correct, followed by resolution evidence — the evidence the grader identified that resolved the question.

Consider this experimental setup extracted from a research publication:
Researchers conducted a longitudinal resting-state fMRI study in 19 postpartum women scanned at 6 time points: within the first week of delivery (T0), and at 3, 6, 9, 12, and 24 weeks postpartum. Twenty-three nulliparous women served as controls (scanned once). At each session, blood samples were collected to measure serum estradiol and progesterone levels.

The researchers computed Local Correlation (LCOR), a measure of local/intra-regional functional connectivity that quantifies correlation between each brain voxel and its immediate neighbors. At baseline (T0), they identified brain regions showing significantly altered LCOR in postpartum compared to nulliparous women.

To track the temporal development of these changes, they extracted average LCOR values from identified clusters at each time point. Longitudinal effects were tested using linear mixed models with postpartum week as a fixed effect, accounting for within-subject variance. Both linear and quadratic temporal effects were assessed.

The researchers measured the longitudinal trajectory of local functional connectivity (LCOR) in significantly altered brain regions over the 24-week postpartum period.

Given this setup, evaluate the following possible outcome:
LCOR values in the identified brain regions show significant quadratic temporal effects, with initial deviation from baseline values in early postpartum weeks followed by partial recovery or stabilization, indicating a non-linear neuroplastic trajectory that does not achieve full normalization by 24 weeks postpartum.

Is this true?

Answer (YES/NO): NO